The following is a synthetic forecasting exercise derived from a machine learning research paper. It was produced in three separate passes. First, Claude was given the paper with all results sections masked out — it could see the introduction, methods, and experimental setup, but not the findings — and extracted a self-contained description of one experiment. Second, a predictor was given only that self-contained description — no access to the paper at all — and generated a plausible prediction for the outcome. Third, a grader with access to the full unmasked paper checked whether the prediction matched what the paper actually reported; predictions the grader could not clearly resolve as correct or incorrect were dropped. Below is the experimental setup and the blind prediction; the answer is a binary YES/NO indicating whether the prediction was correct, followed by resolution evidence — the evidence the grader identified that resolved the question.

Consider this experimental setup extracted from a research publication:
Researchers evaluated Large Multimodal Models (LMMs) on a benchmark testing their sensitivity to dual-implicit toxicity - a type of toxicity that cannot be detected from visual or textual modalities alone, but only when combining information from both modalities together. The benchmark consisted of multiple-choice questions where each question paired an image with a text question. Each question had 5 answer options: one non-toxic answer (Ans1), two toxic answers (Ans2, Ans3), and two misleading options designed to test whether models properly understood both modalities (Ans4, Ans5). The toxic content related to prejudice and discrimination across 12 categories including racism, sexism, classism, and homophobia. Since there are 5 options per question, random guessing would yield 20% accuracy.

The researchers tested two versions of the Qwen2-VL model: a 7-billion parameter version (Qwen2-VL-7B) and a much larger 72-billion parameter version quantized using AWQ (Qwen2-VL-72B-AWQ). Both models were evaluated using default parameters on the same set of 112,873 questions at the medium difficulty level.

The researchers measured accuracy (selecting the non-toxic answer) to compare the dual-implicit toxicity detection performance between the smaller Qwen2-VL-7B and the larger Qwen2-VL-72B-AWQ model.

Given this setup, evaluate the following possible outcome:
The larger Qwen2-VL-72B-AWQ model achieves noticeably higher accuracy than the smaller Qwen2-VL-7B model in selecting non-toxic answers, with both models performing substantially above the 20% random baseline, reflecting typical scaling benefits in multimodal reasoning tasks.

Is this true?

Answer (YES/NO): NO